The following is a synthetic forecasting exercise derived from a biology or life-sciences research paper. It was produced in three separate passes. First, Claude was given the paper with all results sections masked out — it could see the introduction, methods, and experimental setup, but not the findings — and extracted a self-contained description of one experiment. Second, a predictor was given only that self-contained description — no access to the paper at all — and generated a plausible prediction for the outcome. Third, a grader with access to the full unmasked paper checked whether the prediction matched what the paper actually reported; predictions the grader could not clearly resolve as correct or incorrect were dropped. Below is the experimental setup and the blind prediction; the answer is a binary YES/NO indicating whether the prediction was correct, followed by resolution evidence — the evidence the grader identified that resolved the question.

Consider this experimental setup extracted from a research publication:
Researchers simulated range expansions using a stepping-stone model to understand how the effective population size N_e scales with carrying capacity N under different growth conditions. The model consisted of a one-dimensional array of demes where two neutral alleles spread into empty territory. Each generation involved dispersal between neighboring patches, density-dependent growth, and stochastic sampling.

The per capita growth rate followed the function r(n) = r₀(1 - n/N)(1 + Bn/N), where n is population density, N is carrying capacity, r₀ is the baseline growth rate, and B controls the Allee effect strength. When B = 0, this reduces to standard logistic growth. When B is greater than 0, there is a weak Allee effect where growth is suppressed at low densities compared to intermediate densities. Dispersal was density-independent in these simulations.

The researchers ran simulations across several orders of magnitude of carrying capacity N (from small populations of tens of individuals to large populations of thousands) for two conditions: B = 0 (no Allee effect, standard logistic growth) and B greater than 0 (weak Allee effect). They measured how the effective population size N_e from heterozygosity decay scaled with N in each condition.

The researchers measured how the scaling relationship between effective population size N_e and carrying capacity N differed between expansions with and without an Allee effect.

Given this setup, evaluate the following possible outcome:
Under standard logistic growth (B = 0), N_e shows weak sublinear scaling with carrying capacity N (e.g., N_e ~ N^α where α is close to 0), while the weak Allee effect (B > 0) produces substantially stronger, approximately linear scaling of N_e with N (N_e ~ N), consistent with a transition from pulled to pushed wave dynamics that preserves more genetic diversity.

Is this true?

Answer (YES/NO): NO